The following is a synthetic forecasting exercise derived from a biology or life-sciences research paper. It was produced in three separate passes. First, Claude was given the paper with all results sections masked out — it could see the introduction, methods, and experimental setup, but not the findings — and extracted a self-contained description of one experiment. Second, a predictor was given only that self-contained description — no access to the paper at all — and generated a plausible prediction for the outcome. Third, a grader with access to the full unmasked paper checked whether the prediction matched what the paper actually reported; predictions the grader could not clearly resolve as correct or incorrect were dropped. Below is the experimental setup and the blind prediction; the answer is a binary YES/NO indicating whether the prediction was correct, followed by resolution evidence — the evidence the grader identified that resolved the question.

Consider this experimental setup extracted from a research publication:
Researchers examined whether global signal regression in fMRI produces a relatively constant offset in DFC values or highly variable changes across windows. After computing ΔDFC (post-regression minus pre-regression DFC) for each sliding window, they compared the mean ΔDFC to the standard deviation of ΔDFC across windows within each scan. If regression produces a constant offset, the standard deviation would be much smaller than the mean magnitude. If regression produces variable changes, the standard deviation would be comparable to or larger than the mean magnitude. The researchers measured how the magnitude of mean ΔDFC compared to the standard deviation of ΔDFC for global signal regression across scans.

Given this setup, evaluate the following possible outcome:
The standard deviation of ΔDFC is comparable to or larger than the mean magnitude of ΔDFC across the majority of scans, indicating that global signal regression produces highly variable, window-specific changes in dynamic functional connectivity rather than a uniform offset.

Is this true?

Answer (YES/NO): NO